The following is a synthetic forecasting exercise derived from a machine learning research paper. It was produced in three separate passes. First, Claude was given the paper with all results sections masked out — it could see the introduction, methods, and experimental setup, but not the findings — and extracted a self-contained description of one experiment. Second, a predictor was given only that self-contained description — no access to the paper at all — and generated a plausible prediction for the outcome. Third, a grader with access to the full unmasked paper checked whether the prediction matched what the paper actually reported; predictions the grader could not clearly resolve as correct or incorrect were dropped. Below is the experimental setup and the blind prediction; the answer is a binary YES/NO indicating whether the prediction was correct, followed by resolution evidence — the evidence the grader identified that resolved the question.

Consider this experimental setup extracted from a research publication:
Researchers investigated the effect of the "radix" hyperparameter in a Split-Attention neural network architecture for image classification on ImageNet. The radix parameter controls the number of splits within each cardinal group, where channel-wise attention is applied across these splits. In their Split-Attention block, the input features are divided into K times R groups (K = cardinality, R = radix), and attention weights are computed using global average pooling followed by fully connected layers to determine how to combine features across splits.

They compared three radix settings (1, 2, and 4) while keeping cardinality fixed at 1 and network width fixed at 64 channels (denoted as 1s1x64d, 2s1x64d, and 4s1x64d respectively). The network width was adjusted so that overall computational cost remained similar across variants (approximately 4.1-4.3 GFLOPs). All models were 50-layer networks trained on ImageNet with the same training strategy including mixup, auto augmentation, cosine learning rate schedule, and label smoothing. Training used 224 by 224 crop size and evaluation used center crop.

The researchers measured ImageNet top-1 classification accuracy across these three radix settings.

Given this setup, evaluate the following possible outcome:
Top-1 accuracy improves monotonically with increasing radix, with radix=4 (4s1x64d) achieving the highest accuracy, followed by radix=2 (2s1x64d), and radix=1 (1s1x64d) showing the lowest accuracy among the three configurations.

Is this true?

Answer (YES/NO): YES